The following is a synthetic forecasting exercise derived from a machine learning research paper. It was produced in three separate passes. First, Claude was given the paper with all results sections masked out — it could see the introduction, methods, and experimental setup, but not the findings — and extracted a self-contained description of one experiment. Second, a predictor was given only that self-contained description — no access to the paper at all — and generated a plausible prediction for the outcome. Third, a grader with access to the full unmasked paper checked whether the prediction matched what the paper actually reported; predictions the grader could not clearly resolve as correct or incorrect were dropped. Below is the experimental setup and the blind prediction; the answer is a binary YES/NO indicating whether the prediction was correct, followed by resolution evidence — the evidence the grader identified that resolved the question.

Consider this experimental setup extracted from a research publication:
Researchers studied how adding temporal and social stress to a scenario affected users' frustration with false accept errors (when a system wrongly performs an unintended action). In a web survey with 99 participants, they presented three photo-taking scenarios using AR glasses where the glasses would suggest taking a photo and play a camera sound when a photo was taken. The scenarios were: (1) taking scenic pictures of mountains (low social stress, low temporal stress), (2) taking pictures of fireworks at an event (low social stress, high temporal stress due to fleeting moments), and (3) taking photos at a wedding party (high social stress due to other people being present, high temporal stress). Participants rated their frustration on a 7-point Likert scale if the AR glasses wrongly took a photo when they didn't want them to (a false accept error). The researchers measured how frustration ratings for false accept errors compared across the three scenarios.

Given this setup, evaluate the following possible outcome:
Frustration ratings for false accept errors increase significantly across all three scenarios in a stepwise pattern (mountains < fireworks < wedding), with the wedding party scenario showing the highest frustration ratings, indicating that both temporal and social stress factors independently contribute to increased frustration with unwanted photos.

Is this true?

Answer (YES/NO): NO